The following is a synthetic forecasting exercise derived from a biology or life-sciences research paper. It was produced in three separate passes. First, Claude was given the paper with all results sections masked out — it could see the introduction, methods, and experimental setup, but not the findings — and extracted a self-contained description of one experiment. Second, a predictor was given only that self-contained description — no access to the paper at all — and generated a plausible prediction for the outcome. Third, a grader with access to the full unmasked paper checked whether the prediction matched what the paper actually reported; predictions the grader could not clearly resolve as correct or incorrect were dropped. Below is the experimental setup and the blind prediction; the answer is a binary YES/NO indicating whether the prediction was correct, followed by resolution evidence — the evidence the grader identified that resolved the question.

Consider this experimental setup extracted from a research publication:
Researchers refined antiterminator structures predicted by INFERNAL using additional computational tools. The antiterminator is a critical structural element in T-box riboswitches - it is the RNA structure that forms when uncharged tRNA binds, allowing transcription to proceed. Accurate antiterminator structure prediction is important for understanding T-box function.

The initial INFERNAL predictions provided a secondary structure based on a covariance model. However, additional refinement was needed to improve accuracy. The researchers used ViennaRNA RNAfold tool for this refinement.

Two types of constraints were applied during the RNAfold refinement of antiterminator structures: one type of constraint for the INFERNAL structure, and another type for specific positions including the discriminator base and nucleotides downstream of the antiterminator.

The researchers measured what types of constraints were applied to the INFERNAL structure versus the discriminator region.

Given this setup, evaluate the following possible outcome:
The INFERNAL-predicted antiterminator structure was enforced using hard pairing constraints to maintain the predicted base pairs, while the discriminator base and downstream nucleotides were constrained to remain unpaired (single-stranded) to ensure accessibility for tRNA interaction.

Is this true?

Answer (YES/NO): NO